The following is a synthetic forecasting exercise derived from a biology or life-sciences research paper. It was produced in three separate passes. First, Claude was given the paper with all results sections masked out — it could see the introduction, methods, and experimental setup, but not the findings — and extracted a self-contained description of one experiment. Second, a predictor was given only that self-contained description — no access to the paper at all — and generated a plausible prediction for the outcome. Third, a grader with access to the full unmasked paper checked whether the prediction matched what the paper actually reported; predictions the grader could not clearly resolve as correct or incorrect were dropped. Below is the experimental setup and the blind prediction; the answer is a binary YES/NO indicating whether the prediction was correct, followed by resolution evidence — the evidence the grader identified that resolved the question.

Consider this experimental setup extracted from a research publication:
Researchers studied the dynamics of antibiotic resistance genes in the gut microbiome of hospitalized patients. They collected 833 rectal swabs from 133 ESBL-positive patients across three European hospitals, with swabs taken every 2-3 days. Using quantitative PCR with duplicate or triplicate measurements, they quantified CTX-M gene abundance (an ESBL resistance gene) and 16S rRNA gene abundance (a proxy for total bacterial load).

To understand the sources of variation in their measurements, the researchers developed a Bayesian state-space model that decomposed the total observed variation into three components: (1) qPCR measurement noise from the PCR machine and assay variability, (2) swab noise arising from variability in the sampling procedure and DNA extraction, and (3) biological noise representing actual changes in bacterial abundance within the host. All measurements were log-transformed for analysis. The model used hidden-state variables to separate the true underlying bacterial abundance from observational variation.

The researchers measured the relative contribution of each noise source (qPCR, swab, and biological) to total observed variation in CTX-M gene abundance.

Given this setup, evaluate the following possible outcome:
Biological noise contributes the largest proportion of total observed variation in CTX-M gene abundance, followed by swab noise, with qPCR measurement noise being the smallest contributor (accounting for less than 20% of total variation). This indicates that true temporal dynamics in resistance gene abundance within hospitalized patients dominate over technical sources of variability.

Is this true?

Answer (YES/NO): NO